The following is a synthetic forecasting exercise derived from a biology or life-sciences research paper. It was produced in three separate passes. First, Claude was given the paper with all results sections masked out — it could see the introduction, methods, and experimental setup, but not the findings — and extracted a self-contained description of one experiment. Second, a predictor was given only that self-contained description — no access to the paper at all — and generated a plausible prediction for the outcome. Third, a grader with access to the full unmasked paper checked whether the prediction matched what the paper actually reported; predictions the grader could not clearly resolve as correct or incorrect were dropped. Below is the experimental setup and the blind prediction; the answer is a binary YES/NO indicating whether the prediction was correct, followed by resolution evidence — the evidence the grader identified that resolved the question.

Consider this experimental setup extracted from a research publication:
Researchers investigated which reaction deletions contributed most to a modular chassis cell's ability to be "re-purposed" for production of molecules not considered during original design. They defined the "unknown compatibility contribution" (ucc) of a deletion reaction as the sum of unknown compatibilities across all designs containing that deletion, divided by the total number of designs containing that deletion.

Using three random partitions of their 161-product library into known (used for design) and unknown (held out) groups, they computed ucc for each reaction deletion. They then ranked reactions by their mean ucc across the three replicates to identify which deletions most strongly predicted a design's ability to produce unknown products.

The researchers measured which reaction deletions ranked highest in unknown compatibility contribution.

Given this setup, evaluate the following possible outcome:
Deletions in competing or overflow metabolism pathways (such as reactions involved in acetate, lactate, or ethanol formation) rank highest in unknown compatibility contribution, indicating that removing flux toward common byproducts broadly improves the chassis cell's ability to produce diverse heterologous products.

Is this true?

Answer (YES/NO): YES